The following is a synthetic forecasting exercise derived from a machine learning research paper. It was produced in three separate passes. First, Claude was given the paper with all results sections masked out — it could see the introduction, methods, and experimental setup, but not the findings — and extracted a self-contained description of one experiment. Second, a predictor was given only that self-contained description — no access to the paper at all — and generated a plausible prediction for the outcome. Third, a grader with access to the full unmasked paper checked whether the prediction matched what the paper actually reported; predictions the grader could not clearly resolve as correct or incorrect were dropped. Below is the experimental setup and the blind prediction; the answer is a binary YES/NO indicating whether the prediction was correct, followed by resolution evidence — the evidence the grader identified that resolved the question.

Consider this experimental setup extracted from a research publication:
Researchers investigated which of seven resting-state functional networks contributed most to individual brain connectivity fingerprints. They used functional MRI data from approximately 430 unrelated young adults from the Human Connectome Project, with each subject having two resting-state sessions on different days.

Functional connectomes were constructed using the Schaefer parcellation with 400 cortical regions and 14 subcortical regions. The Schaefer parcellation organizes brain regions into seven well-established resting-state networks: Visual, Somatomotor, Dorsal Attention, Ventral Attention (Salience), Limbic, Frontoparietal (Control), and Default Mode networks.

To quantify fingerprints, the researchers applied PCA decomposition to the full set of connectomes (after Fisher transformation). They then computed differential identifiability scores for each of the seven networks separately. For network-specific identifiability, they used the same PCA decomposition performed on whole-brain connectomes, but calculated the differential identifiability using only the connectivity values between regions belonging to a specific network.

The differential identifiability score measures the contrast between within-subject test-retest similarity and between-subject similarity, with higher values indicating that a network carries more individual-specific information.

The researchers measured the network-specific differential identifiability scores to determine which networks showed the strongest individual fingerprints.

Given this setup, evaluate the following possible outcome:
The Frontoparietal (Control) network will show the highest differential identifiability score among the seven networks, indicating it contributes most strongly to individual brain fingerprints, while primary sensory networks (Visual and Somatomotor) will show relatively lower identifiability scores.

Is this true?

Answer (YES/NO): NO